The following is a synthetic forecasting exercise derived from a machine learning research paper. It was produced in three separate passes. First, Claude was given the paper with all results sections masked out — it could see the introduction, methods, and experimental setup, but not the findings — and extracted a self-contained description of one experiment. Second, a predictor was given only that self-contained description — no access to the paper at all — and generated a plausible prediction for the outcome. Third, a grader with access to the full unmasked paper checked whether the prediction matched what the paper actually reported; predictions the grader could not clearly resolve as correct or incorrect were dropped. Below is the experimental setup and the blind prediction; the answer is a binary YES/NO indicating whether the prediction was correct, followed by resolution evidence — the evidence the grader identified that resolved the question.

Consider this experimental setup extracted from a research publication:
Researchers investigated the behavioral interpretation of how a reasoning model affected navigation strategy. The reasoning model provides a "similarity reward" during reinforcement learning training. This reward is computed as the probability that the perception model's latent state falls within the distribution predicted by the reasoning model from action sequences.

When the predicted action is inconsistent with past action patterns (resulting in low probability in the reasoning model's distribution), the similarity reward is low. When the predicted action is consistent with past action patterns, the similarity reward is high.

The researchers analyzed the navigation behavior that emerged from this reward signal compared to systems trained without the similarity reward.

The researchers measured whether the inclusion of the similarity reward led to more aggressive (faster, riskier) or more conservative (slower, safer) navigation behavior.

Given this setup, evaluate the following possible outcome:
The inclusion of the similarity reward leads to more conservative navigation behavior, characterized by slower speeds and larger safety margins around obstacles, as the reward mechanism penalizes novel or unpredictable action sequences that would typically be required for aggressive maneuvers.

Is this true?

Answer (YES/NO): YES